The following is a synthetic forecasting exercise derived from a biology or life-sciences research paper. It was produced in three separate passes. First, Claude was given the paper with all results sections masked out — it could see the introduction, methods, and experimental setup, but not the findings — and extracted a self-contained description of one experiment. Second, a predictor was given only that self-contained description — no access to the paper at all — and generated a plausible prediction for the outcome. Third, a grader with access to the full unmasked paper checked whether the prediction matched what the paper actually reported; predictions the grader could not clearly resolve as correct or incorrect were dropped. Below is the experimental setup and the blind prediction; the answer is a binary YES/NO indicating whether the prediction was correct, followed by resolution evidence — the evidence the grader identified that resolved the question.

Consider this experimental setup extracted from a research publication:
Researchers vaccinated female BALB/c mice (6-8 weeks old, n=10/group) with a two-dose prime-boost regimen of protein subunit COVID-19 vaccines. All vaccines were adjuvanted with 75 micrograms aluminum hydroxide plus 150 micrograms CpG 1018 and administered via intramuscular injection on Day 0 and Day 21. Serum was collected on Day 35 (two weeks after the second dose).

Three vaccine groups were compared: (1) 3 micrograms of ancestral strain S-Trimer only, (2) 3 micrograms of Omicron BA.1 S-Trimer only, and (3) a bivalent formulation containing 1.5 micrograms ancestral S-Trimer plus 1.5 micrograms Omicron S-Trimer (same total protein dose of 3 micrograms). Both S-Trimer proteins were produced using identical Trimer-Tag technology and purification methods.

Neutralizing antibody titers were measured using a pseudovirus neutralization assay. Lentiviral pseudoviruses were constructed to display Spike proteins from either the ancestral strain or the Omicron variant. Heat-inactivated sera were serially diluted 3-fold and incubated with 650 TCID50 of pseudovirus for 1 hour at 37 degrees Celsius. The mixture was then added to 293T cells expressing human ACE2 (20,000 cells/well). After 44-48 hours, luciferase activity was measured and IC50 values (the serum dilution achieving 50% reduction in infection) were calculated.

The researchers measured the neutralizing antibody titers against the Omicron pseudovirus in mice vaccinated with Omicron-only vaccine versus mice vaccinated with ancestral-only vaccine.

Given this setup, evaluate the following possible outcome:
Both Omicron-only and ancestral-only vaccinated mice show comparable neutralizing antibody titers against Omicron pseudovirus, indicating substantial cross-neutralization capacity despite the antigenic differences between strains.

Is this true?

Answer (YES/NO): NO